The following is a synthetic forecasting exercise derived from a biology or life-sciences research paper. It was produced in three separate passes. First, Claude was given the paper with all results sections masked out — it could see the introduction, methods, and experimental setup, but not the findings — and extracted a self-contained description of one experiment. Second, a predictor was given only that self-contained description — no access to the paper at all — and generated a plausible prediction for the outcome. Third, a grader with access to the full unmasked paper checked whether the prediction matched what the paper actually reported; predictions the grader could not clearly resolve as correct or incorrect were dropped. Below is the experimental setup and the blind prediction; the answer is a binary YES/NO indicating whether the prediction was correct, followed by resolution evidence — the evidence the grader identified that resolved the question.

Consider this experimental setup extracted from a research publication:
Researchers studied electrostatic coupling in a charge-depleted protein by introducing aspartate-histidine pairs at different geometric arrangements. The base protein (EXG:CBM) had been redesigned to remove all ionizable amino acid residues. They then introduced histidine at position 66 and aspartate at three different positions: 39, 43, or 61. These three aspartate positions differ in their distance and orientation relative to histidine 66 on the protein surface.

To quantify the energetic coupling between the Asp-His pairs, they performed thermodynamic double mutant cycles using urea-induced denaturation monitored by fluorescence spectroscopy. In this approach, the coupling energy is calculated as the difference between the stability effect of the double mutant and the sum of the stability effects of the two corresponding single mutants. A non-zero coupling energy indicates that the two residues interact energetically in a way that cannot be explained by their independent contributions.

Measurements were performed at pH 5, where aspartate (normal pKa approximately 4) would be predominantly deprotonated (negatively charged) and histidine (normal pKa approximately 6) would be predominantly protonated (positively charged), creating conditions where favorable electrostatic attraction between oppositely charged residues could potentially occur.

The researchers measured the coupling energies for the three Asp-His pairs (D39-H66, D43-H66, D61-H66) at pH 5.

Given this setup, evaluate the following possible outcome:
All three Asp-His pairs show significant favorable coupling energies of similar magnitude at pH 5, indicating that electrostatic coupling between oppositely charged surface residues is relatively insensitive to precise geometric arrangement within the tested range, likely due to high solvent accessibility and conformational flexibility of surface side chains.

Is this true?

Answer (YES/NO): NO